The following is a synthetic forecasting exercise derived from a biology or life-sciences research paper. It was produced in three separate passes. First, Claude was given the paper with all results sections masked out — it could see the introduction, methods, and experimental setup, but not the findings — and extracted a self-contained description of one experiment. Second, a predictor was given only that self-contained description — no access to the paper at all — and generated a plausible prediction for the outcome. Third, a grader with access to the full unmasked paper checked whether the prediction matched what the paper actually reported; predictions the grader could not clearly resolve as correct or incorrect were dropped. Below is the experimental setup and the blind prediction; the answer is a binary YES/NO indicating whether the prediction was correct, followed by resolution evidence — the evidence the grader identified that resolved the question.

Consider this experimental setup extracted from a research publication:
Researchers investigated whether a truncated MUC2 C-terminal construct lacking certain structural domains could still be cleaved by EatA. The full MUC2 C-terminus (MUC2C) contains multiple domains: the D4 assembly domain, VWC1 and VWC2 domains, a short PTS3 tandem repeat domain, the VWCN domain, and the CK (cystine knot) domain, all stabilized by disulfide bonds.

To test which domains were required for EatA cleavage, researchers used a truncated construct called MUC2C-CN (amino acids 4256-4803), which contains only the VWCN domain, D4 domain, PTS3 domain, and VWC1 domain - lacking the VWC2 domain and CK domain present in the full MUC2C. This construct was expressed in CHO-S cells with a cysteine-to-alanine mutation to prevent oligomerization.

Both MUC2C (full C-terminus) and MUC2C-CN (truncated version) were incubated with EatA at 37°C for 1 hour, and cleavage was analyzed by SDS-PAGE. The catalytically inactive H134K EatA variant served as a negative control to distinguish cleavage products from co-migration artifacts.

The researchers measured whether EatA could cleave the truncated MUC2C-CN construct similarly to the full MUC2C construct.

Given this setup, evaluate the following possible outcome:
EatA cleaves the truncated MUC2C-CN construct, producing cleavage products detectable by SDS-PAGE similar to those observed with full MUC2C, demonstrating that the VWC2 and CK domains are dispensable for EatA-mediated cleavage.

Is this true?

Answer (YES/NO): YES